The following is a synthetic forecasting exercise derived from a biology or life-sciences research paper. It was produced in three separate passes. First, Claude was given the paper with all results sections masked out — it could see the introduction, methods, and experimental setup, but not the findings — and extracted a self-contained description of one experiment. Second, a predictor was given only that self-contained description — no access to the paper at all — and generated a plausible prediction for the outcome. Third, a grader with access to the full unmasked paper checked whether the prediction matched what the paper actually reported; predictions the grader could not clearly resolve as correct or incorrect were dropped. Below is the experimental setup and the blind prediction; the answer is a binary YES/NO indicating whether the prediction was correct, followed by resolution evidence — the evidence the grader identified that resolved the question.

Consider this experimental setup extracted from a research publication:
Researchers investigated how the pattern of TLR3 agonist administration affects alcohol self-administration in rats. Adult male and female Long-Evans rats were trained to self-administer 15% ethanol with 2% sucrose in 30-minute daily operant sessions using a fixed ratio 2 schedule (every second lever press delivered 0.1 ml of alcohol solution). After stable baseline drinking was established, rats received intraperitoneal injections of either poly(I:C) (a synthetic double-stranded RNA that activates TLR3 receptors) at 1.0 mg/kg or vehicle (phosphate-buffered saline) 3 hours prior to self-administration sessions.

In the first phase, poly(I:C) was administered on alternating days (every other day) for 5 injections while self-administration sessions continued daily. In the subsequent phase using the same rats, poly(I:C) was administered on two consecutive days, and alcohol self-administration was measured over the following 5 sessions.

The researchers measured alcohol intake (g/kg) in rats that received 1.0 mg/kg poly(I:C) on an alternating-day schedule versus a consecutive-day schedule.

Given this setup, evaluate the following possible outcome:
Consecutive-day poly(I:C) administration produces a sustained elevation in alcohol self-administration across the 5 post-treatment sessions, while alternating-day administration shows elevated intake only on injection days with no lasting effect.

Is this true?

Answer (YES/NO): NO